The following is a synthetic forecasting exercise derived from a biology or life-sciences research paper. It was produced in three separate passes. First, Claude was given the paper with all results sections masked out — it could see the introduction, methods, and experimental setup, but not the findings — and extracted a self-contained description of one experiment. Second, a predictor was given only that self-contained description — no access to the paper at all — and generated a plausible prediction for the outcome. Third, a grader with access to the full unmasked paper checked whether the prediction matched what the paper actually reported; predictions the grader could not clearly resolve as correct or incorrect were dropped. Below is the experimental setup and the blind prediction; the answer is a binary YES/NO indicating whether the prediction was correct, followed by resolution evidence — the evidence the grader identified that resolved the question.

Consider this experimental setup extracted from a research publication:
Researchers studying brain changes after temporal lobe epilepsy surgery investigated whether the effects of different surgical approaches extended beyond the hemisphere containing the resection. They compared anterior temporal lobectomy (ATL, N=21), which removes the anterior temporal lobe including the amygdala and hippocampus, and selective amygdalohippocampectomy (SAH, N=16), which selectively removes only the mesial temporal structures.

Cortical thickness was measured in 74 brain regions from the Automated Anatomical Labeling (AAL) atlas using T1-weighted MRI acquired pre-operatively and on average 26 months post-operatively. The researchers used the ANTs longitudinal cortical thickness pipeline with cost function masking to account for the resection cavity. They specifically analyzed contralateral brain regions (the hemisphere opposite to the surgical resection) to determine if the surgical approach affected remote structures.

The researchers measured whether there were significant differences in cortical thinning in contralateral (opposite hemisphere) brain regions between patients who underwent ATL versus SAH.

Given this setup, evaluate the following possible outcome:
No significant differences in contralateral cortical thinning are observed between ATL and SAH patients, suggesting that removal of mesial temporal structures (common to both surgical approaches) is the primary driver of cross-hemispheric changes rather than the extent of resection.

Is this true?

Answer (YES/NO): NO